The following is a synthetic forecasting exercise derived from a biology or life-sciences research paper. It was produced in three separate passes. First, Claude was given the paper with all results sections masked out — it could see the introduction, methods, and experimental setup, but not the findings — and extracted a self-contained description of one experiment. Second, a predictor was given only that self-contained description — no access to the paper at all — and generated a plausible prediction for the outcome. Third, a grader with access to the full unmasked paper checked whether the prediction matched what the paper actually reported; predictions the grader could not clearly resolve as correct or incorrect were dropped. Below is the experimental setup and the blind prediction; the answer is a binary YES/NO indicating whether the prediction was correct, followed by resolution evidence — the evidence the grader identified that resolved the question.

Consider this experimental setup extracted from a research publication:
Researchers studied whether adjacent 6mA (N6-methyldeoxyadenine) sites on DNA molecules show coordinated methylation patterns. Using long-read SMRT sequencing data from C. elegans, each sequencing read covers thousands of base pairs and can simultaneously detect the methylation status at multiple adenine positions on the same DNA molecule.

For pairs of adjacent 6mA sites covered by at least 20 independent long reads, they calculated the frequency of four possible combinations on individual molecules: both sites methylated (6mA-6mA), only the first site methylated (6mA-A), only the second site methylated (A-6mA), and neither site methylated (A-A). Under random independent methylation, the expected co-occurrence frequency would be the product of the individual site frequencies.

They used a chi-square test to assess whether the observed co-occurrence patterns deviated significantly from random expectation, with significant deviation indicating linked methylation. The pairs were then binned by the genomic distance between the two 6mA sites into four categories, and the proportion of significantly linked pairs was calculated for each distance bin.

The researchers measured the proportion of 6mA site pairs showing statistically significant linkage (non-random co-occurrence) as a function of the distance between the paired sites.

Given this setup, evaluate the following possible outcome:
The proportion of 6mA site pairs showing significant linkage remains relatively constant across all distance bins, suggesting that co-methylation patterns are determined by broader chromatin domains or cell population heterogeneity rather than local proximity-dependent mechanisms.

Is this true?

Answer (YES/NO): NO